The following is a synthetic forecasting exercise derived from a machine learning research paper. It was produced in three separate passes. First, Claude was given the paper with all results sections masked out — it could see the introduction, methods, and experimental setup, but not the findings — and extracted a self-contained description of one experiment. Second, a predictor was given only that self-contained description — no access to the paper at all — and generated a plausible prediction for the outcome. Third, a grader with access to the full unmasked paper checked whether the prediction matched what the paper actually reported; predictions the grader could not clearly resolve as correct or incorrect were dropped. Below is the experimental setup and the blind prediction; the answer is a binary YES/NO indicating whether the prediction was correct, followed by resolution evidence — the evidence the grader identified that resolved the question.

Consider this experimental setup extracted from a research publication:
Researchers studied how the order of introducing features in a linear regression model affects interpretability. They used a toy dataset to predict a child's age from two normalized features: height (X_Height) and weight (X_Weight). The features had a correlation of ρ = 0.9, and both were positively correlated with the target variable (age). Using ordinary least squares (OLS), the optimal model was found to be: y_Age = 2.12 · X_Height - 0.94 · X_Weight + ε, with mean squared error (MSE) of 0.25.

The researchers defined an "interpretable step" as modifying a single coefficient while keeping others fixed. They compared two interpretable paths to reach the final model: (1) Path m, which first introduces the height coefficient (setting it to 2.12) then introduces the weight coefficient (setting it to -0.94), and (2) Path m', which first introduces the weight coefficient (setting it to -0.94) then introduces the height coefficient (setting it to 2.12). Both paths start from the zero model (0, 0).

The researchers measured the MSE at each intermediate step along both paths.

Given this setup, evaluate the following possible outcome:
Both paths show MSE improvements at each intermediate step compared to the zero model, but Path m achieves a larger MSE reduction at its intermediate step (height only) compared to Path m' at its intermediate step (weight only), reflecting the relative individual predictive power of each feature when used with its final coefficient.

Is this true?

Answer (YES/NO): NO